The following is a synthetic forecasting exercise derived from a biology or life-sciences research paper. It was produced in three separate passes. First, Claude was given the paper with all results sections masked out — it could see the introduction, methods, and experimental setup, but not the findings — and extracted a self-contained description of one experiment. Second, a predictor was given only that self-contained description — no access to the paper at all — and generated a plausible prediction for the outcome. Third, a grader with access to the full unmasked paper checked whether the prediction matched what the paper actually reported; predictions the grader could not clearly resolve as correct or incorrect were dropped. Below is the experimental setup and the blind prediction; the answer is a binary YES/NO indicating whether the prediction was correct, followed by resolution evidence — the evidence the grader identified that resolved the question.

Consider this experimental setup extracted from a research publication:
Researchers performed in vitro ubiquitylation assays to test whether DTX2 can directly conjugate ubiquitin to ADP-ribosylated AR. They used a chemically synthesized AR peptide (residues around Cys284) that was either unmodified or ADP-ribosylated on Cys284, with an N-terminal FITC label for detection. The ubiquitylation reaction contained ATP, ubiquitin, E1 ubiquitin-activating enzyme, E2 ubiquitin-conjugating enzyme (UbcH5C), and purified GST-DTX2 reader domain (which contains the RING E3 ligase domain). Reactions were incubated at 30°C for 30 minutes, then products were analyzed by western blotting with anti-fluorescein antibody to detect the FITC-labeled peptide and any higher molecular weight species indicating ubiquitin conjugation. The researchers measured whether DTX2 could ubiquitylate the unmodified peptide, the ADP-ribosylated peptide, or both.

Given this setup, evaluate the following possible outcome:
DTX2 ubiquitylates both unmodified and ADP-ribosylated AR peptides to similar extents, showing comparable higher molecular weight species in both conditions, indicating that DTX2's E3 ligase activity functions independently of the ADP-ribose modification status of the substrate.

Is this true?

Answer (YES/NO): NO